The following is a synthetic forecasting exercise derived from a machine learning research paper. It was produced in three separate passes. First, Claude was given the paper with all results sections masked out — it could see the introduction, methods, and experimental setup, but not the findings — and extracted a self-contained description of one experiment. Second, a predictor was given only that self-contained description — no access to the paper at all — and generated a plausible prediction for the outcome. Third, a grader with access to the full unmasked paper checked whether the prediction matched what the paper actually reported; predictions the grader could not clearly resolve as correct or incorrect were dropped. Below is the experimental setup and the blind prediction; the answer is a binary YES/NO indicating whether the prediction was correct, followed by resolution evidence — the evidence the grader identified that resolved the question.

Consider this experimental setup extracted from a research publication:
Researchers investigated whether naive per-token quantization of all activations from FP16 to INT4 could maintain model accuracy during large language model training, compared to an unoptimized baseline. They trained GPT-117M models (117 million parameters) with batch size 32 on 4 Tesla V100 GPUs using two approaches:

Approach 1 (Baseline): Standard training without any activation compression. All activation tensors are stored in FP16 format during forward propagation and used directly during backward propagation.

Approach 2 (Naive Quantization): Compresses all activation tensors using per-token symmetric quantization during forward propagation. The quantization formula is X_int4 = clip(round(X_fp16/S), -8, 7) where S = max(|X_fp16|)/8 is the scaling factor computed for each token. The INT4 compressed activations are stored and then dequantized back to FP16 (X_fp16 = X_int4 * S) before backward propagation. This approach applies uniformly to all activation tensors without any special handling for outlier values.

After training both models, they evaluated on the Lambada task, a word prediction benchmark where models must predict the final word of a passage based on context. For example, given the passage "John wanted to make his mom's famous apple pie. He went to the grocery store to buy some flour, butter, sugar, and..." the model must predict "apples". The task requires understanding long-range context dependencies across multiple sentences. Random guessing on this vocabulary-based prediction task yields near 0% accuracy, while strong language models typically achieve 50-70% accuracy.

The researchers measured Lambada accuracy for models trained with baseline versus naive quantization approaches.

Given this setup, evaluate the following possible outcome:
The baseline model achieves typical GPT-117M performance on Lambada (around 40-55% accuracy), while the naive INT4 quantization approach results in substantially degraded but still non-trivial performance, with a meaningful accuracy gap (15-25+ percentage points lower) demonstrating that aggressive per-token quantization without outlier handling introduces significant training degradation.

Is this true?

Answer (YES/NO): NO